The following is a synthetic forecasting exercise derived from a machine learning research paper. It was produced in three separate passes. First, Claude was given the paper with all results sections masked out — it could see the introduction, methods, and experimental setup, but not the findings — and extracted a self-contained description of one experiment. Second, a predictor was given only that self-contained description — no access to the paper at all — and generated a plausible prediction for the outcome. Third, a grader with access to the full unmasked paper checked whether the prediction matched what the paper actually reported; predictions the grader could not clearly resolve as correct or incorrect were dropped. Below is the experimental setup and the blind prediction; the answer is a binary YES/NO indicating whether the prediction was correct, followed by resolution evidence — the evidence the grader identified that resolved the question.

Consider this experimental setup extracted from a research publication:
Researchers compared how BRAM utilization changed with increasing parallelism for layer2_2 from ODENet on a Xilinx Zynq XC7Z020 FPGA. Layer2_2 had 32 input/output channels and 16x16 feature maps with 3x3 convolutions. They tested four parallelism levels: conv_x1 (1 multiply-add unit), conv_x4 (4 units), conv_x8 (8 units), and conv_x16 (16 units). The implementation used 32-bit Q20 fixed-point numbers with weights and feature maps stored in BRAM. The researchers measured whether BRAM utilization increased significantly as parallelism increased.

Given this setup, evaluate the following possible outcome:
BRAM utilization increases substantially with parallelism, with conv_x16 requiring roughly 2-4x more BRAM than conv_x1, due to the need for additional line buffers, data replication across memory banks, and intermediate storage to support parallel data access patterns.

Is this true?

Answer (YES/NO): NO